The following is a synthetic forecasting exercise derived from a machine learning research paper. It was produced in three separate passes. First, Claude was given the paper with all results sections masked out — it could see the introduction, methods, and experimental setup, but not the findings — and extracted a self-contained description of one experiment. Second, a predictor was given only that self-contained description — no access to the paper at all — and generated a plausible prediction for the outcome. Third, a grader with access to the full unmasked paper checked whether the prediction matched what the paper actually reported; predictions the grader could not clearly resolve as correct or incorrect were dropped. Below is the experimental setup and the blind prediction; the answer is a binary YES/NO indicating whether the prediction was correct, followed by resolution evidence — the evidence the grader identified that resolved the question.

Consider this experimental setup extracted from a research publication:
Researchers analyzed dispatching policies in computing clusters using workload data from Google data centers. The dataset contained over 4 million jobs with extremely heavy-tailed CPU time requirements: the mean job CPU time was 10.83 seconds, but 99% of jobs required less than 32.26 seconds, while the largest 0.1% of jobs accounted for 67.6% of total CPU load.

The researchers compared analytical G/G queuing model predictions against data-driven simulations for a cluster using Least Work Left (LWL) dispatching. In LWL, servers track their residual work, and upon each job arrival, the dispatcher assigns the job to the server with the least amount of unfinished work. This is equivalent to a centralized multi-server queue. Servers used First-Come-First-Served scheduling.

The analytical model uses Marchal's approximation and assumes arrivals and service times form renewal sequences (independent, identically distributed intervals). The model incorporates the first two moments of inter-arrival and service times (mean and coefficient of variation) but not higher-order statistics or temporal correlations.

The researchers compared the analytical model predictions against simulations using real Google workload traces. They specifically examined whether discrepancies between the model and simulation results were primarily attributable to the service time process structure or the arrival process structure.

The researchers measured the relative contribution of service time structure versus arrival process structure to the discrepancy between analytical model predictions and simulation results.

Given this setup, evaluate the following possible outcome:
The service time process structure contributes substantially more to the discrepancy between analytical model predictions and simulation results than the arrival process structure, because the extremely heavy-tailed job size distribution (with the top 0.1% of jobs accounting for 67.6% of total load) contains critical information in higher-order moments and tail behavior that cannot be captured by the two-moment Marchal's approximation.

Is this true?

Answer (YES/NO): YES